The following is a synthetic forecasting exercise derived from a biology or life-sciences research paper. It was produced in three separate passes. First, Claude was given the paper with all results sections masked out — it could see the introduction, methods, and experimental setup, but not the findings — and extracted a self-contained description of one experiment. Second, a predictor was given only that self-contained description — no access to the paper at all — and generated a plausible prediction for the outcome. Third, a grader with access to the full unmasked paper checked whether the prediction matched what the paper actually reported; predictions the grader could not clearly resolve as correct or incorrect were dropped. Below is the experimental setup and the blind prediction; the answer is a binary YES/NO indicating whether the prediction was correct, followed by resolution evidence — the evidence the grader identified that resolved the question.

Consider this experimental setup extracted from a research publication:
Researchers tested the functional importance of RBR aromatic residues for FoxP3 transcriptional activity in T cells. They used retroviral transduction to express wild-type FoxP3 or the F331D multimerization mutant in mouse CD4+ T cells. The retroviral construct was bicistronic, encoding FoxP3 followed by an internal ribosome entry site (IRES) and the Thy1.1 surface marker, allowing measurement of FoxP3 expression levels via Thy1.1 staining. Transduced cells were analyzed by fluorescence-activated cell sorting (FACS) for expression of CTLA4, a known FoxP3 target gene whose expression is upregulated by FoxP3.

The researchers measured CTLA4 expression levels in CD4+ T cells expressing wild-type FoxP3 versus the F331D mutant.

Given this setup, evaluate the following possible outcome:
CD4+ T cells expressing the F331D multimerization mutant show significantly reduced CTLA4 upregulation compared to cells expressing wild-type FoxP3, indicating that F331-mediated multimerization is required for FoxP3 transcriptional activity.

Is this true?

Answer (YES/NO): YES